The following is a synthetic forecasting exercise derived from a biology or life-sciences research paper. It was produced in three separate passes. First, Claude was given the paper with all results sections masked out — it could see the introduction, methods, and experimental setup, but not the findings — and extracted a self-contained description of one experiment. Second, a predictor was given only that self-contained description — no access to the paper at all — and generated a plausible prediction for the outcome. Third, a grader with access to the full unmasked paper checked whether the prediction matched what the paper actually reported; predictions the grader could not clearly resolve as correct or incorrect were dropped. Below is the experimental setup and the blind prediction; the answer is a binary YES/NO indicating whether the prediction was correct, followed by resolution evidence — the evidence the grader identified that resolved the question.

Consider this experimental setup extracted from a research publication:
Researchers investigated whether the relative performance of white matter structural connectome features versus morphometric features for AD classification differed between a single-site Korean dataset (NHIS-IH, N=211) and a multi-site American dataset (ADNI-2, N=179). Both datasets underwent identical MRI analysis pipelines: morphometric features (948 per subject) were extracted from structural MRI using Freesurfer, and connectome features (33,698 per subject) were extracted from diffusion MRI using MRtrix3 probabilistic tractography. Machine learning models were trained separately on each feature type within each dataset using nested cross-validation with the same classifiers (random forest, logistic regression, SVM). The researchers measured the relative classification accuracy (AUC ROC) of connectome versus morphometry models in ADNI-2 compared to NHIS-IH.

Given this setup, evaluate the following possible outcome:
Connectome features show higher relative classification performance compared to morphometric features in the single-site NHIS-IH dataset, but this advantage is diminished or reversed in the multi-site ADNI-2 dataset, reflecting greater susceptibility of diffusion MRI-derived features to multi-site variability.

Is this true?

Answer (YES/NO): YES